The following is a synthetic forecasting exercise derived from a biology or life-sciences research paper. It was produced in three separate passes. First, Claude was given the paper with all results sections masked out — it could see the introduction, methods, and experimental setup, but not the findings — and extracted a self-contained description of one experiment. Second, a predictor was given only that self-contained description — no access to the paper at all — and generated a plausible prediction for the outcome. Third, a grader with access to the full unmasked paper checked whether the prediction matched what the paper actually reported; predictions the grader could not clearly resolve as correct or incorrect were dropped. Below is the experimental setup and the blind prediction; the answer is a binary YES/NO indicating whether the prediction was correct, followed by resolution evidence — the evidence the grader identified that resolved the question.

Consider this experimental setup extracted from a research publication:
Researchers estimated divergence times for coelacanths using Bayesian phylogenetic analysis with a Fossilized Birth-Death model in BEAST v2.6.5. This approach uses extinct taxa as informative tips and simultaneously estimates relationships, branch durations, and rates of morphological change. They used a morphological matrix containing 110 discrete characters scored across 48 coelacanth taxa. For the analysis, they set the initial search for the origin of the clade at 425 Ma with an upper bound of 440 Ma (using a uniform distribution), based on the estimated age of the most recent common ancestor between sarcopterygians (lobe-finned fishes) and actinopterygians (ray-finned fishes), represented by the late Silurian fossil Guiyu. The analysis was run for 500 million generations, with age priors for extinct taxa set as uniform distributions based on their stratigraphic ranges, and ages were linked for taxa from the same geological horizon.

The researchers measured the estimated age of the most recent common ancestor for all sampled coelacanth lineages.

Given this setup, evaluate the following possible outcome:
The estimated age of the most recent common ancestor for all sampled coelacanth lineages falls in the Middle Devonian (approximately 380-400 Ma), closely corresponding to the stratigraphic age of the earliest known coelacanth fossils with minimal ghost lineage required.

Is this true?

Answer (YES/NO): NO